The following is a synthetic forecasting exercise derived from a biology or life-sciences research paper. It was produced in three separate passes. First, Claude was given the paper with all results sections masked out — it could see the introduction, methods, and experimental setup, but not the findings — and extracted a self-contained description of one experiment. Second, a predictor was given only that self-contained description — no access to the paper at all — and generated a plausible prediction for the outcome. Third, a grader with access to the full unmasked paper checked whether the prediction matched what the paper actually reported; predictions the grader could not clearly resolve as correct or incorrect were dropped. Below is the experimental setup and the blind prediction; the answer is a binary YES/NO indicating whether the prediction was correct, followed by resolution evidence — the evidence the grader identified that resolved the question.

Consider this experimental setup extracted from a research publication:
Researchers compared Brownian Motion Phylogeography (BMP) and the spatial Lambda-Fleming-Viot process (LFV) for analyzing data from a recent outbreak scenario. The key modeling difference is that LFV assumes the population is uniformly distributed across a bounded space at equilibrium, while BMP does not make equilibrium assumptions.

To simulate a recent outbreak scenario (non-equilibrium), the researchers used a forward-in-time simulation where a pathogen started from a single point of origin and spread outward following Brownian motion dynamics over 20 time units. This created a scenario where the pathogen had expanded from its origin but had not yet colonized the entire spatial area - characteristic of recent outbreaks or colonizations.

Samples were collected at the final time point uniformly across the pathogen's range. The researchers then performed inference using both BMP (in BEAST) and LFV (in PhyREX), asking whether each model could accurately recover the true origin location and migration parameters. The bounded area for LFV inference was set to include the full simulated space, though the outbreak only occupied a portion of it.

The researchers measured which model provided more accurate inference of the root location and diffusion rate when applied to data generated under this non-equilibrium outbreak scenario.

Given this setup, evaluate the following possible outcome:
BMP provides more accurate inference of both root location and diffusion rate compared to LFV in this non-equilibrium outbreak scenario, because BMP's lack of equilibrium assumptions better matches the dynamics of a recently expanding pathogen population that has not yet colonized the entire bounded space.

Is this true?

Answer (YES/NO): YES